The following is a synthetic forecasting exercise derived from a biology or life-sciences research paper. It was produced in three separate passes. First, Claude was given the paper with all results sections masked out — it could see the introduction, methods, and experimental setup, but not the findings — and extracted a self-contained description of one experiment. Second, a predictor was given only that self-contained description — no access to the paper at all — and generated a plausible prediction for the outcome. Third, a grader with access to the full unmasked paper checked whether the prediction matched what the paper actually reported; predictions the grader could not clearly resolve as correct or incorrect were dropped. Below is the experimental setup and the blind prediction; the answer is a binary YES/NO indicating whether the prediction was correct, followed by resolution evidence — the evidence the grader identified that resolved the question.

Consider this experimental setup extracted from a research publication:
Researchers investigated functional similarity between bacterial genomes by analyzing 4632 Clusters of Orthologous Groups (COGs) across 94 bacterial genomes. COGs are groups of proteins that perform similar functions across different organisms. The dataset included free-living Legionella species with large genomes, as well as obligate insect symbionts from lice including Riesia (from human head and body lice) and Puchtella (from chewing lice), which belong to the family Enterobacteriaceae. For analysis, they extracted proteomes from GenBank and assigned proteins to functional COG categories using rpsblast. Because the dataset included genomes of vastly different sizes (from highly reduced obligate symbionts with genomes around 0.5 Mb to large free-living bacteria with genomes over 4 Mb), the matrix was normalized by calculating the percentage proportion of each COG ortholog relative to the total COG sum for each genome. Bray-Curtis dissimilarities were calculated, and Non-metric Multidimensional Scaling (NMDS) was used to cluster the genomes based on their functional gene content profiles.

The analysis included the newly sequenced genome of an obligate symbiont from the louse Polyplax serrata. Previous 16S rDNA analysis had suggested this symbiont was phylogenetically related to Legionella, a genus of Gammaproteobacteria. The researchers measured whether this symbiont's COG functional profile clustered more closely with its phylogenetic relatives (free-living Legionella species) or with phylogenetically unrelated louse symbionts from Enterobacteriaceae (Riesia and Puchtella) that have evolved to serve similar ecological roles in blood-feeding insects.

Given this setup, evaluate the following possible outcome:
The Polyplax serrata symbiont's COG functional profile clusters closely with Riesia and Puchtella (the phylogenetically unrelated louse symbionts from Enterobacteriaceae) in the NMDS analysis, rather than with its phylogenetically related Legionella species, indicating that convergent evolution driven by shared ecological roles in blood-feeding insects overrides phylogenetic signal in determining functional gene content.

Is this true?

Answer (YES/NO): YES